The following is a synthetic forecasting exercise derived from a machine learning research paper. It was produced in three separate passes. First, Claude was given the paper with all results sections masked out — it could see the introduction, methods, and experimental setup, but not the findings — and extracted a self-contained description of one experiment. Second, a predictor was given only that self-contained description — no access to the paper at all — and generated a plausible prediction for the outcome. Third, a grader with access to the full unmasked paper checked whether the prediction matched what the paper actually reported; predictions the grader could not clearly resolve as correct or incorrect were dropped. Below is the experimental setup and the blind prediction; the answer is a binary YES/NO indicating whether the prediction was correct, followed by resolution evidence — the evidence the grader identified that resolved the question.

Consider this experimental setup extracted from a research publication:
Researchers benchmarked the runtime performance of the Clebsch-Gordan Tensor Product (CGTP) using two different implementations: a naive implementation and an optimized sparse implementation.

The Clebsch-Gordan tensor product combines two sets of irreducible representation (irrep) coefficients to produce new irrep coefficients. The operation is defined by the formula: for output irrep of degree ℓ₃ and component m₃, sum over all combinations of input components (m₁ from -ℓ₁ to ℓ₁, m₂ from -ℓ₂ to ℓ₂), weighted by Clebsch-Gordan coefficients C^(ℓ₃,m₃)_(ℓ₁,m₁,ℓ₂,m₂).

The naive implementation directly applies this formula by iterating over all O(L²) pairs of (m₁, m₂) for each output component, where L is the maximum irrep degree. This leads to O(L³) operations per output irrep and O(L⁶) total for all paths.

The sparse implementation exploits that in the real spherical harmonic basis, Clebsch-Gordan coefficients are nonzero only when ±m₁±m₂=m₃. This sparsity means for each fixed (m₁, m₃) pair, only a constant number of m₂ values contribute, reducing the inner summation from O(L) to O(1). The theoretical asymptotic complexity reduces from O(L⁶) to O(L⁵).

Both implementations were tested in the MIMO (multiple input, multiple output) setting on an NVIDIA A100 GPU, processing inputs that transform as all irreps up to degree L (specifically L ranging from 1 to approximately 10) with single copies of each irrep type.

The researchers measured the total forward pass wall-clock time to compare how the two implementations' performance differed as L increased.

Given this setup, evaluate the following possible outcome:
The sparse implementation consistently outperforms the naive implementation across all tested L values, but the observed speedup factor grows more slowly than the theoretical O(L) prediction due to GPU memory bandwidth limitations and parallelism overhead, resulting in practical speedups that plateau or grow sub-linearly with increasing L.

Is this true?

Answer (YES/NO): NO